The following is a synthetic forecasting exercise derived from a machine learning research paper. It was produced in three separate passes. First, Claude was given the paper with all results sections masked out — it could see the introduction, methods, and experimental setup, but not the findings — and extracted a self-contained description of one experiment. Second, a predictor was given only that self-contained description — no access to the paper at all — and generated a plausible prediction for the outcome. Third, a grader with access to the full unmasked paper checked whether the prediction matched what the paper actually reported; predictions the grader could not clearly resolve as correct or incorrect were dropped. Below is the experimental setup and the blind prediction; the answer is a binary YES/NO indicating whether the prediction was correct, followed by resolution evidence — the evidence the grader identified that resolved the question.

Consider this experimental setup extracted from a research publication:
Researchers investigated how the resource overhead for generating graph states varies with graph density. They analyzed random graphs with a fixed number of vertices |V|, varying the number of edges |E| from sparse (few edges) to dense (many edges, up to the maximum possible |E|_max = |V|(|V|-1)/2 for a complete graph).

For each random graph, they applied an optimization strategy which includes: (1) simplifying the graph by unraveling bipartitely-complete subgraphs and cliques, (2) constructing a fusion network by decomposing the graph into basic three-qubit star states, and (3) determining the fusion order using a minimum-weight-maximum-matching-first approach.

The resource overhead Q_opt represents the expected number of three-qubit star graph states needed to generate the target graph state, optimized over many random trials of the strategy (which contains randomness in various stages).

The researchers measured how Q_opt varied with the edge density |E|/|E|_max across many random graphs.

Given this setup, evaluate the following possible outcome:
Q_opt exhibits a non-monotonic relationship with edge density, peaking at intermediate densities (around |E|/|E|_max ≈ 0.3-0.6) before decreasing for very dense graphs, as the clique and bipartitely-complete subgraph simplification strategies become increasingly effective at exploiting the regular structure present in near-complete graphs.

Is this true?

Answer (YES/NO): YES